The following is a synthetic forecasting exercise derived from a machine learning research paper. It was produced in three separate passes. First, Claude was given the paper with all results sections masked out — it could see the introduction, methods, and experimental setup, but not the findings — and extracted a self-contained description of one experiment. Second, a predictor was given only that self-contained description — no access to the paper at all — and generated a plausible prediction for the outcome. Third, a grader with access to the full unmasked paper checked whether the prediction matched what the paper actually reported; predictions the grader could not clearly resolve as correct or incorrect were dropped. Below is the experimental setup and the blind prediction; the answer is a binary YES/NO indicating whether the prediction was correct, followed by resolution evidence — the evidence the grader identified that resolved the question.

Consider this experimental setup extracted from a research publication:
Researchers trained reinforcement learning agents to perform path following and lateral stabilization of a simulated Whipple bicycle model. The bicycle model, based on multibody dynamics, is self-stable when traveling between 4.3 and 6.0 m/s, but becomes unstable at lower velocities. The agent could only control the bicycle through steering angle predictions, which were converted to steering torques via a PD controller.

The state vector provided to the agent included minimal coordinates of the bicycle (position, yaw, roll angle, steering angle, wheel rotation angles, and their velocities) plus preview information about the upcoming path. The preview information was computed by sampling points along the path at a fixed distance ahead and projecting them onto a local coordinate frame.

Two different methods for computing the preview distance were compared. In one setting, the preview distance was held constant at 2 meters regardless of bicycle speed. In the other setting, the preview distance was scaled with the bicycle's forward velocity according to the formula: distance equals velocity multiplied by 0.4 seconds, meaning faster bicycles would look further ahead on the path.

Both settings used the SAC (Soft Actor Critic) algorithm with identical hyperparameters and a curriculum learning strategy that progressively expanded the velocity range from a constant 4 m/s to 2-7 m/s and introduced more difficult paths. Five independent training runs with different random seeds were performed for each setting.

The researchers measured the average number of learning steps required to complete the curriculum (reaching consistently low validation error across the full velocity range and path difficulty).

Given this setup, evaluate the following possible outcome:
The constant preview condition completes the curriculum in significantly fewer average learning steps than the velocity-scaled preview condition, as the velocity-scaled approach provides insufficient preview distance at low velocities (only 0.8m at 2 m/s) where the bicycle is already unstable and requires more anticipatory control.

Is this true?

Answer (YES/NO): NO